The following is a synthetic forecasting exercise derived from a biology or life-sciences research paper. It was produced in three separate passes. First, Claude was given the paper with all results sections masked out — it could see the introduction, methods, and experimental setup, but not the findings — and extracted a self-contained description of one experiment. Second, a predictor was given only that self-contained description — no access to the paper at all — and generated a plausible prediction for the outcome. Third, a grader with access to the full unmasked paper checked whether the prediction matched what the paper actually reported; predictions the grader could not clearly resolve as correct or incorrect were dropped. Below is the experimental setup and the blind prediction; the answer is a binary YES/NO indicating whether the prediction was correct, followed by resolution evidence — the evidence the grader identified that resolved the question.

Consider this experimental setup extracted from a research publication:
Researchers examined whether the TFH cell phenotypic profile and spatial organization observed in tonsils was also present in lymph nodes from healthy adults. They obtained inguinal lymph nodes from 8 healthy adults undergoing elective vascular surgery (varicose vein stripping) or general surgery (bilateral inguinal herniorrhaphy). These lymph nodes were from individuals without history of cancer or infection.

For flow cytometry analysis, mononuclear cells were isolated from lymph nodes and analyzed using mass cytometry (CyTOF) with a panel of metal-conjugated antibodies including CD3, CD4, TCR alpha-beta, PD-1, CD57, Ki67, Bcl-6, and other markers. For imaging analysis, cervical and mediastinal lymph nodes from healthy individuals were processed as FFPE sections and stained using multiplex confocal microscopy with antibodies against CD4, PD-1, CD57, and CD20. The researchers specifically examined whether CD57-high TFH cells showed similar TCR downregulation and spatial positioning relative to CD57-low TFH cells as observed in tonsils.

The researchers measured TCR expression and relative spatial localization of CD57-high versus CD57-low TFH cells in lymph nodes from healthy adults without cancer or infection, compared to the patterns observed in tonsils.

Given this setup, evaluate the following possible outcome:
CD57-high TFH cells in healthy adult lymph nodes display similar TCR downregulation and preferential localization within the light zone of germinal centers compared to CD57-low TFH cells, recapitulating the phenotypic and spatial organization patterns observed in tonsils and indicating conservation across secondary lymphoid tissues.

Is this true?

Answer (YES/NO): NO